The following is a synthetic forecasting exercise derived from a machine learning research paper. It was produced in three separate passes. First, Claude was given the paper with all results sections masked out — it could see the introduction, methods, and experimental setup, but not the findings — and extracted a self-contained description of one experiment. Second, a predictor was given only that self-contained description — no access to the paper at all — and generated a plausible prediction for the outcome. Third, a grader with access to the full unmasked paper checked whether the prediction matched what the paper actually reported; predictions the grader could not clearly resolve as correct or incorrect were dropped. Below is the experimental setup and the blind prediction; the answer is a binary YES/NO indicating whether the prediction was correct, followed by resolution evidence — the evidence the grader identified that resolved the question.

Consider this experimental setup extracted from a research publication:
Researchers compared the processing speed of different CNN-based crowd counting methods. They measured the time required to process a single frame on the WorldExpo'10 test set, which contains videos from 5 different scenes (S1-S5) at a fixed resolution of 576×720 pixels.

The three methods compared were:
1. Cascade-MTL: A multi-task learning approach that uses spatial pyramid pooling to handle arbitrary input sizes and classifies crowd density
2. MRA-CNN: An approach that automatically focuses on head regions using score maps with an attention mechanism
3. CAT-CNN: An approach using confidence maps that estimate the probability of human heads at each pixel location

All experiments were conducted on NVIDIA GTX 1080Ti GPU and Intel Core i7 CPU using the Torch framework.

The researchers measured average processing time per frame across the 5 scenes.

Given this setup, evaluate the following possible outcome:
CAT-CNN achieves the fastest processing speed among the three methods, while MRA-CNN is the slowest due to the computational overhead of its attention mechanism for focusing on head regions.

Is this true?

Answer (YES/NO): NO